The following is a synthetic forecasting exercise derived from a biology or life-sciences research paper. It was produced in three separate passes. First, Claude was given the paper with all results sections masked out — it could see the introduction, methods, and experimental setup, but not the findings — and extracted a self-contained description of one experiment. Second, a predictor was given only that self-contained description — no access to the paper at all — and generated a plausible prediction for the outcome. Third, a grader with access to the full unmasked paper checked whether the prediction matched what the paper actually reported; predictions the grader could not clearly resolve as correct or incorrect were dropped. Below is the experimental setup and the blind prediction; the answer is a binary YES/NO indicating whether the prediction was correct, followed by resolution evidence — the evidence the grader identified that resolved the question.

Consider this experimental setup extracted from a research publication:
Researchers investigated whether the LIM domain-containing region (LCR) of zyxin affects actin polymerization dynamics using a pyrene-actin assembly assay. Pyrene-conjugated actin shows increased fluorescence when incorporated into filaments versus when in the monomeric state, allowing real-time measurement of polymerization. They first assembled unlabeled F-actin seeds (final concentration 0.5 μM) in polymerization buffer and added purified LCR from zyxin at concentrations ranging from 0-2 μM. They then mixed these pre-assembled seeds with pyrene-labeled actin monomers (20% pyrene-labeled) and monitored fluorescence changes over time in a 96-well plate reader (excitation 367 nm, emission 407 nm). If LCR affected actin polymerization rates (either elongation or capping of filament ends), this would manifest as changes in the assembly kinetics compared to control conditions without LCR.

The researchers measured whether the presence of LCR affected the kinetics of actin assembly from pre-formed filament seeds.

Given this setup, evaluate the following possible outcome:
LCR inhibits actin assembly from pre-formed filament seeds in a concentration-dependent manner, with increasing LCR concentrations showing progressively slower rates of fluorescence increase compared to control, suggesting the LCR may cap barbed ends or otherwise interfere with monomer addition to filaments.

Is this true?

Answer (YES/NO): NO